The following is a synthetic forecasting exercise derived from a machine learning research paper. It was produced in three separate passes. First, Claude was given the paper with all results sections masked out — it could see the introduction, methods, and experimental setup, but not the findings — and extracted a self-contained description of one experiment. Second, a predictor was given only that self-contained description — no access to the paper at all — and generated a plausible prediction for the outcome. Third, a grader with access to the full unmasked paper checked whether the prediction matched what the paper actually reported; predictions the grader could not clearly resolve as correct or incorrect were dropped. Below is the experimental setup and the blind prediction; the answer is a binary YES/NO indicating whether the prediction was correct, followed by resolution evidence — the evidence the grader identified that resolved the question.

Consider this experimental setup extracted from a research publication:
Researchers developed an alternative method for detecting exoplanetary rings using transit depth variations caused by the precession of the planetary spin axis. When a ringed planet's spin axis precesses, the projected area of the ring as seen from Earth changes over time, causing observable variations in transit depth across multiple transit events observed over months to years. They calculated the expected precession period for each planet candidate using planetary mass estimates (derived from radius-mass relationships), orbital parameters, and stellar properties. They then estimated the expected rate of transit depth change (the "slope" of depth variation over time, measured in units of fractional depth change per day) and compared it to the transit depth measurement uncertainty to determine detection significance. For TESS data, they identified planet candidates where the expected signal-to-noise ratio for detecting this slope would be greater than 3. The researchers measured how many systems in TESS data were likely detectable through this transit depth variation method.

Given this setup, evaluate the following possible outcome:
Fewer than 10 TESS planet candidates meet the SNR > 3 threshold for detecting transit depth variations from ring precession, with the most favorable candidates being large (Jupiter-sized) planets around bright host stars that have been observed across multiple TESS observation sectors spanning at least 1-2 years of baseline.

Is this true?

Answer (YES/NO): NO